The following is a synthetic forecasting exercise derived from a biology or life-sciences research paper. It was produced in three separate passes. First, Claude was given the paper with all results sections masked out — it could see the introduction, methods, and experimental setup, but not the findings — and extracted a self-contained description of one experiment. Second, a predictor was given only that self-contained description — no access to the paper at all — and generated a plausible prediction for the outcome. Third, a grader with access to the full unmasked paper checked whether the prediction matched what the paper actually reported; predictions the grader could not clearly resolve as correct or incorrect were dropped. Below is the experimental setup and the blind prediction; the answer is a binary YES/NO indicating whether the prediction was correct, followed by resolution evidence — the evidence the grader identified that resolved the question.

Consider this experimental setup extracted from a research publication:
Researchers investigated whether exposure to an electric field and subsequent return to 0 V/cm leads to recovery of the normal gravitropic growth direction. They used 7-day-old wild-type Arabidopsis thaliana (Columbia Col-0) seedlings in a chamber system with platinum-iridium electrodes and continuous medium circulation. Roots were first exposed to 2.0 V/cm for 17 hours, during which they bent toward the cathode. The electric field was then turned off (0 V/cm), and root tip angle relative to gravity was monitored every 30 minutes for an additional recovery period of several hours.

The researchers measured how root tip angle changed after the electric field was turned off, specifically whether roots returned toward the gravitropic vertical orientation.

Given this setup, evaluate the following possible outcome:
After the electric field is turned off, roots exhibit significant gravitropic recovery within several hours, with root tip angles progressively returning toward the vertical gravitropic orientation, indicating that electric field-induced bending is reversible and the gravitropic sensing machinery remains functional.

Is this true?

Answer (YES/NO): YES